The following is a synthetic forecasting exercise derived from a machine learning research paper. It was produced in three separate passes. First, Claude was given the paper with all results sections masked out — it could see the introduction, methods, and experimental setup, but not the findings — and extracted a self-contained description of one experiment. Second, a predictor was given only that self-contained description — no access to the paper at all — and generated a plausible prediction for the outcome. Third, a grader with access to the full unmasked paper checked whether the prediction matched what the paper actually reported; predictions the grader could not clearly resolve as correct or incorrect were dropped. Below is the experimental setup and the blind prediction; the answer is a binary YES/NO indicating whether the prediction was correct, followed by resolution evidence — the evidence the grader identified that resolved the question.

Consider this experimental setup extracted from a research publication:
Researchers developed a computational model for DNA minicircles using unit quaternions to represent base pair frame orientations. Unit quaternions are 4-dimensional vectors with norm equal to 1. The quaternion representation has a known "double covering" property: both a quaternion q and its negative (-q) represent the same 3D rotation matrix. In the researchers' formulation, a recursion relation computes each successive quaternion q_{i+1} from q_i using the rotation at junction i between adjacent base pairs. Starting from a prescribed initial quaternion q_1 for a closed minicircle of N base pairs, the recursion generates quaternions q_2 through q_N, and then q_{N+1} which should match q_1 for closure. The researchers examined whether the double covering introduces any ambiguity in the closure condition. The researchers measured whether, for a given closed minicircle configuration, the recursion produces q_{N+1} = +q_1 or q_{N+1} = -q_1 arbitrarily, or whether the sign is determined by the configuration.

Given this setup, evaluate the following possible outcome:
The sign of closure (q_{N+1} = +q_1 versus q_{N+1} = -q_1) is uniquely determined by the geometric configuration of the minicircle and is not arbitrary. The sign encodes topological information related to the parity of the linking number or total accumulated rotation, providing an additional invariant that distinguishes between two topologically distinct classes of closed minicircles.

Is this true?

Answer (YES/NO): YES